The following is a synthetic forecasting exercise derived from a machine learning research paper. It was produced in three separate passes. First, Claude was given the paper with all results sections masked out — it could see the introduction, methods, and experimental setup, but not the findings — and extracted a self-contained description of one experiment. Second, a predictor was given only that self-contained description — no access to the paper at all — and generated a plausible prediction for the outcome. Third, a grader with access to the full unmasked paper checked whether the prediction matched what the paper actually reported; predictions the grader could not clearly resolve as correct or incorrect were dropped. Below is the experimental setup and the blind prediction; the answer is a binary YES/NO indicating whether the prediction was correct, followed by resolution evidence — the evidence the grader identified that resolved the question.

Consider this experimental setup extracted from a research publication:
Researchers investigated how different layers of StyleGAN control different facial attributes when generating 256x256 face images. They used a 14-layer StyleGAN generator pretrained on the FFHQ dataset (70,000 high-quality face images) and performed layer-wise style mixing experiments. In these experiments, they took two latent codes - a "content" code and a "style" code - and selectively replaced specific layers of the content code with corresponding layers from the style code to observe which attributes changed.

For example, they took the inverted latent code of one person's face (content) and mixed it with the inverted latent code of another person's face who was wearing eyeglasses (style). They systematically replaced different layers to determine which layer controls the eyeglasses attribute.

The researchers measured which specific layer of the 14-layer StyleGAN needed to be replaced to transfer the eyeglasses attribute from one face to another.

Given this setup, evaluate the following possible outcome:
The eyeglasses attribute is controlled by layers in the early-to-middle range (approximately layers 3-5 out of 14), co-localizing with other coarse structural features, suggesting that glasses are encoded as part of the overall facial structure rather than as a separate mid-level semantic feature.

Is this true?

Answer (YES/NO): NO